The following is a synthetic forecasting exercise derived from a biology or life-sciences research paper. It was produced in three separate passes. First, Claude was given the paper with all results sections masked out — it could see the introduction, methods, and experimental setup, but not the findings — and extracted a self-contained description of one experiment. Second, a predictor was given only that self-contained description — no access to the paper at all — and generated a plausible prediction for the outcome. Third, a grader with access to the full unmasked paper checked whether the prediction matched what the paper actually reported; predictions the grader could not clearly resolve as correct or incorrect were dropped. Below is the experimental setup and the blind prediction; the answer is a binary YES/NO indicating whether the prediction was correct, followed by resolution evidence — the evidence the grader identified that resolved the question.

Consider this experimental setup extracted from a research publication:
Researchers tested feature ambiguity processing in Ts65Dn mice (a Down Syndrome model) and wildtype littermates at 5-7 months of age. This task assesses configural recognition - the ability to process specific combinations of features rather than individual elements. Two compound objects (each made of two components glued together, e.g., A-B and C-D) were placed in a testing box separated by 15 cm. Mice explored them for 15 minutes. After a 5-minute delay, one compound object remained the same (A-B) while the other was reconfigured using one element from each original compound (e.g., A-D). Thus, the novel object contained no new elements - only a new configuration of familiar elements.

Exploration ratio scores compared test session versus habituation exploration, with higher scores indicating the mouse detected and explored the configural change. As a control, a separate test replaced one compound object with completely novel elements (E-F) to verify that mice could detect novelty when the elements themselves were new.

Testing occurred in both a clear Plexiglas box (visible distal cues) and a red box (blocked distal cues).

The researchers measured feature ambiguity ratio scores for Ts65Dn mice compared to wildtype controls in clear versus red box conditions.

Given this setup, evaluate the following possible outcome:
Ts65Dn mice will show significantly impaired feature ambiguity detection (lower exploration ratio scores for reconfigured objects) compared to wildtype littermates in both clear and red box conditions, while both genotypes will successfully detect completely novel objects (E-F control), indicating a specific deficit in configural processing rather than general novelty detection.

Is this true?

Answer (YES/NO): NO